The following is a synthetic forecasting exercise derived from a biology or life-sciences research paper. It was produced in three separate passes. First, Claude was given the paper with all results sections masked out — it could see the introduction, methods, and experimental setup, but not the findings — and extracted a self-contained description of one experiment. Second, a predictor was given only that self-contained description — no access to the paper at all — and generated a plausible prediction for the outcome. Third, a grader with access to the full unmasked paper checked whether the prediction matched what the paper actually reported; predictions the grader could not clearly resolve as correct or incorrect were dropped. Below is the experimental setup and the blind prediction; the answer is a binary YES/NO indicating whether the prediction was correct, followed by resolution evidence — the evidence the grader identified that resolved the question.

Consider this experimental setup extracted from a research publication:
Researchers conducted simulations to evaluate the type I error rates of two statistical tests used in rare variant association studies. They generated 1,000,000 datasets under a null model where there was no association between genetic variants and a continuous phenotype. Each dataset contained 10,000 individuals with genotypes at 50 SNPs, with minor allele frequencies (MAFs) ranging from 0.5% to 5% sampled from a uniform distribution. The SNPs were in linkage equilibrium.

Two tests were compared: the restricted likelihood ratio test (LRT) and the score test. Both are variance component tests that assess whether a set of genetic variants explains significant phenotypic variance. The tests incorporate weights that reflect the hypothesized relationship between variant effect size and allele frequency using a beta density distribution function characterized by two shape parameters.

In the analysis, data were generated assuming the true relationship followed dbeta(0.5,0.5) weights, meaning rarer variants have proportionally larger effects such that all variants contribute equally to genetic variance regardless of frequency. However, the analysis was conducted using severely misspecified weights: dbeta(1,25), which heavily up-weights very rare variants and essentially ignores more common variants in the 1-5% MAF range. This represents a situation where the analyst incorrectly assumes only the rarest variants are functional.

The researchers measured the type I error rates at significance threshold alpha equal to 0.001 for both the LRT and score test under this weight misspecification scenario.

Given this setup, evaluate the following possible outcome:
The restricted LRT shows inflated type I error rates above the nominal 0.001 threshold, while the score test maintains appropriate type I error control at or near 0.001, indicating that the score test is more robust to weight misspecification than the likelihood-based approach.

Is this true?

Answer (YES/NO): NO